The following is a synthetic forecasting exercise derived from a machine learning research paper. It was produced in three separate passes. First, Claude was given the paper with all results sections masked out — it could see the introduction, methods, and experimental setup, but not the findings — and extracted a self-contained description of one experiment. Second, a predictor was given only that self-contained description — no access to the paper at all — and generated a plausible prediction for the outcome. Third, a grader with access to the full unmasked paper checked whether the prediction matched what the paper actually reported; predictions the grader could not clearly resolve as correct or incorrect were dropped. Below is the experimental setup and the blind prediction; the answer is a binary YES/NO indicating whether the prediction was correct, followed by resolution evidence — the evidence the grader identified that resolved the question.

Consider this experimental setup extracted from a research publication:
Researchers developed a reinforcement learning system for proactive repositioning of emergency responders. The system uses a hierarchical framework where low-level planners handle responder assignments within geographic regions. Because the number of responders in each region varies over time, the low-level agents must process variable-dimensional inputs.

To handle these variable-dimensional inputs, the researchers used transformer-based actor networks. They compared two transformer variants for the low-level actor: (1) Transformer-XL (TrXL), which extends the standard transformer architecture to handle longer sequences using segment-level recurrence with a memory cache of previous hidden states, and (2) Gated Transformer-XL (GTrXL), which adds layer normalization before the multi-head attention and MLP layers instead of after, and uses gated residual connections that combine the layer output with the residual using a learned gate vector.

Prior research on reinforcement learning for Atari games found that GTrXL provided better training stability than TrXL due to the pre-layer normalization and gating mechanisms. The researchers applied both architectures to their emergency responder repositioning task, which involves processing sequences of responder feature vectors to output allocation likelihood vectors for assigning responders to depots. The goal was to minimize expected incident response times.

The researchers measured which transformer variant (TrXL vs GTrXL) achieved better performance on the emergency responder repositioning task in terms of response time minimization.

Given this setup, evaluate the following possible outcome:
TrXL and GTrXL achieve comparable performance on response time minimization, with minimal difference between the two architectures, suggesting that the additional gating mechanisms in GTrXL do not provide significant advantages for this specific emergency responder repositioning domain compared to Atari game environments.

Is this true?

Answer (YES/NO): NO